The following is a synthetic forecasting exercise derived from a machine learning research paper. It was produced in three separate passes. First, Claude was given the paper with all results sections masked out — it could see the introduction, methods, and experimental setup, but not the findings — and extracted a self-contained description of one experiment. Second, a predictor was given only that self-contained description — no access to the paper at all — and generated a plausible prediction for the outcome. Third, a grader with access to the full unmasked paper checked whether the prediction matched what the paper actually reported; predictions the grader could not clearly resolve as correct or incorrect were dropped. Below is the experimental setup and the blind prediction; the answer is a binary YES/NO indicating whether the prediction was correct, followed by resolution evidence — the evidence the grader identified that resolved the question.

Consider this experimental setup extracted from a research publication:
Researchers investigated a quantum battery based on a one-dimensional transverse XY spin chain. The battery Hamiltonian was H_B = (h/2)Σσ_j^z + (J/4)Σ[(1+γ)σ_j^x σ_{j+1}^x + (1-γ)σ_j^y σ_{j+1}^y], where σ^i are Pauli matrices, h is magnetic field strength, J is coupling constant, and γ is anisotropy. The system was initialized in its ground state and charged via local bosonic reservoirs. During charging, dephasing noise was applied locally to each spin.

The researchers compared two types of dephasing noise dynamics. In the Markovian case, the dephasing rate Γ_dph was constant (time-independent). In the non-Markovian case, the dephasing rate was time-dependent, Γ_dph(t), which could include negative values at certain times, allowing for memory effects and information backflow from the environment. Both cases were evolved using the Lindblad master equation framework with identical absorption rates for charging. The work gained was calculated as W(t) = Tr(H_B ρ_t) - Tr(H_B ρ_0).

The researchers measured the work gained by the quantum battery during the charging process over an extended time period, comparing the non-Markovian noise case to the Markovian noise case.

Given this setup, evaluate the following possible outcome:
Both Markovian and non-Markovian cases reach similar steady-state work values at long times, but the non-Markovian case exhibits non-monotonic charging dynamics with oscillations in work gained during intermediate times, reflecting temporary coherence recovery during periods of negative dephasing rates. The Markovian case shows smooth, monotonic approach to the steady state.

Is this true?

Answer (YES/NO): NO